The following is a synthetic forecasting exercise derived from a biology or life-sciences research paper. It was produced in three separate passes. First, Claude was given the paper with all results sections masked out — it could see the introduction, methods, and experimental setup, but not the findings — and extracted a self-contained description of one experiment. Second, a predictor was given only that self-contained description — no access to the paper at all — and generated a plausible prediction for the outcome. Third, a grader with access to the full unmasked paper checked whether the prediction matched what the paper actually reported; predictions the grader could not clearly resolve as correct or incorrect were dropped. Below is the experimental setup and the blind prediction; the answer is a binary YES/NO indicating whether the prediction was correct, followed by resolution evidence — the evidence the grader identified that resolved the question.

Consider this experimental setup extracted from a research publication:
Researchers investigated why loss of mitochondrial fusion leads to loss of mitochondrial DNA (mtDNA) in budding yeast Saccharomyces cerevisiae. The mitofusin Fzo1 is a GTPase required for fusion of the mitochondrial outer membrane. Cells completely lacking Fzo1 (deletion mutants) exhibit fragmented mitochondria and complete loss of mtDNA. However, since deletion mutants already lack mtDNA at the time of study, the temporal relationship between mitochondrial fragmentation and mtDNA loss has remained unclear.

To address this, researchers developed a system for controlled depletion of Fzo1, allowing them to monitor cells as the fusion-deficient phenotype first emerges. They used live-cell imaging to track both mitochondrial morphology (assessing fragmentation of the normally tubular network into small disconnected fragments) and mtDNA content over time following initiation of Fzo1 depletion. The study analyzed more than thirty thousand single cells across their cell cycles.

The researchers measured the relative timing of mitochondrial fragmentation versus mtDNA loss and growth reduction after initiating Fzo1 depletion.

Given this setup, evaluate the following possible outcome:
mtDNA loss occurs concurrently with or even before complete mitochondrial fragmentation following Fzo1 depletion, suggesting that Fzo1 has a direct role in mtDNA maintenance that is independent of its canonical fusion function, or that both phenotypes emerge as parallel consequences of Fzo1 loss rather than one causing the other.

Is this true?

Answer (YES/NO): NO